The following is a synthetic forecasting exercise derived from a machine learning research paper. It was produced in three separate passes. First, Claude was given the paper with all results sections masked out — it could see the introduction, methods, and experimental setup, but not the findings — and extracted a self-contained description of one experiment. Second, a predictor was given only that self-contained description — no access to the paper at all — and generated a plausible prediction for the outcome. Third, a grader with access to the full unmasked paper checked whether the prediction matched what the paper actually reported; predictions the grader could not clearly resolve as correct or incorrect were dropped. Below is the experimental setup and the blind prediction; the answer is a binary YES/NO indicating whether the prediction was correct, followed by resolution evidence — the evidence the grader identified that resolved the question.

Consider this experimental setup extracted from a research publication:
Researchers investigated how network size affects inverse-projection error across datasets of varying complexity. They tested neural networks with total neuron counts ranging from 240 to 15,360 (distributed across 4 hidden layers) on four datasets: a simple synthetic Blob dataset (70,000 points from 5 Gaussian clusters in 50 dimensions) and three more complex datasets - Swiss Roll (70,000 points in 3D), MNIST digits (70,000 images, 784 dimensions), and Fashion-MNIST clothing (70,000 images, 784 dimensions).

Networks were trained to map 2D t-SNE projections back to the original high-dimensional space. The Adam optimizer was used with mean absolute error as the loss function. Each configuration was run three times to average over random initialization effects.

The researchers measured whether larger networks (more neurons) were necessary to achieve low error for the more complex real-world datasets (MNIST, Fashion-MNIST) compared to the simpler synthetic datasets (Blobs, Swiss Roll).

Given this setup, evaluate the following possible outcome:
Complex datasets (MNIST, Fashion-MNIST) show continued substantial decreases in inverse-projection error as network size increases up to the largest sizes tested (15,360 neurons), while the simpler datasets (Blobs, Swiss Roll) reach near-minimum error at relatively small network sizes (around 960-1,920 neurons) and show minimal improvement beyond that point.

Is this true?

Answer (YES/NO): NO